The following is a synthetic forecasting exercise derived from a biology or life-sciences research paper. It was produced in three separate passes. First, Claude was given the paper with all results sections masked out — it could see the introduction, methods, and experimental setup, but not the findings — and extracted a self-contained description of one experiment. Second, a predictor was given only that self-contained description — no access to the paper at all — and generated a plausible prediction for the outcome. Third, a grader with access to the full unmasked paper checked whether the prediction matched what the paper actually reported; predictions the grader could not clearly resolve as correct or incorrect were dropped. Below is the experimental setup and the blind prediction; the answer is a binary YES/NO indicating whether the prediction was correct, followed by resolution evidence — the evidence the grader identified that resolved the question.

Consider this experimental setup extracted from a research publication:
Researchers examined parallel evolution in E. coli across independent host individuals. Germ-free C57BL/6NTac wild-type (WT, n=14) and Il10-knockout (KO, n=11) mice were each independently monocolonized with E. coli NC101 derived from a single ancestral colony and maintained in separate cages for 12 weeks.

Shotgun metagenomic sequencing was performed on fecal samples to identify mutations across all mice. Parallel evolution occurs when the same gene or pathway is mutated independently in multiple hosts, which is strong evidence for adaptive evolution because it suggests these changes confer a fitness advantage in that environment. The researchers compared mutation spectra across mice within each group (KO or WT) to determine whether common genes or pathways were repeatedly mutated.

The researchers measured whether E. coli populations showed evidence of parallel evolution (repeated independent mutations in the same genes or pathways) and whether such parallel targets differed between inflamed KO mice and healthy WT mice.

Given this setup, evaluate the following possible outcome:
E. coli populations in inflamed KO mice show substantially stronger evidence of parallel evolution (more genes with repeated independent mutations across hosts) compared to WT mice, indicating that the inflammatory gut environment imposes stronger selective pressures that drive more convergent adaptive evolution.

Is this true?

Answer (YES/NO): NO